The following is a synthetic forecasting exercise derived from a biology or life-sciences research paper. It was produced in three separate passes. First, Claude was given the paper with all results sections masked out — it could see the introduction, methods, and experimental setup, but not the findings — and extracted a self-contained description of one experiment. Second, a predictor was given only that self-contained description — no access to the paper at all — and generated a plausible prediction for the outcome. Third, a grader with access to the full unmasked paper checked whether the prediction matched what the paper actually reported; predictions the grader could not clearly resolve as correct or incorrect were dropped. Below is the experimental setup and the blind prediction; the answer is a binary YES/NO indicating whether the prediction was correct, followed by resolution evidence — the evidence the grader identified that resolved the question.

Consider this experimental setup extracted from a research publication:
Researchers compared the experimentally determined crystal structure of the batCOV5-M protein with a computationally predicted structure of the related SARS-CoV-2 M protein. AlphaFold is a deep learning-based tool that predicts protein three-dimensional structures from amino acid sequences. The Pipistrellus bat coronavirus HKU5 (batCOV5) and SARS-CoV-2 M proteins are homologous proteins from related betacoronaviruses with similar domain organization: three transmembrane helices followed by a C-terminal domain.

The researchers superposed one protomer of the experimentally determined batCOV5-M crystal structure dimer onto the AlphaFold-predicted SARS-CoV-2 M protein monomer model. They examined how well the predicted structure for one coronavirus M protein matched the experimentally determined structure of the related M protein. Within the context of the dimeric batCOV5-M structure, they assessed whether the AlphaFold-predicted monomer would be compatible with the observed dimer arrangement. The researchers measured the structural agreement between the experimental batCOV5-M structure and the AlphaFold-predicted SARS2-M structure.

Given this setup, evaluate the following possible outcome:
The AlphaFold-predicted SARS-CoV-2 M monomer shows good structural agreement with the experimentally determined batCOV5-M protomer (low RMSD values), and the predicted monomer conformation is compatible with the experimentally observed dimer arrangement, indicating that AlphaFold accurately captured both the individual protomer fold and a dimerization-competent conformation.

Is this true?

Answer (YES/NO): NO